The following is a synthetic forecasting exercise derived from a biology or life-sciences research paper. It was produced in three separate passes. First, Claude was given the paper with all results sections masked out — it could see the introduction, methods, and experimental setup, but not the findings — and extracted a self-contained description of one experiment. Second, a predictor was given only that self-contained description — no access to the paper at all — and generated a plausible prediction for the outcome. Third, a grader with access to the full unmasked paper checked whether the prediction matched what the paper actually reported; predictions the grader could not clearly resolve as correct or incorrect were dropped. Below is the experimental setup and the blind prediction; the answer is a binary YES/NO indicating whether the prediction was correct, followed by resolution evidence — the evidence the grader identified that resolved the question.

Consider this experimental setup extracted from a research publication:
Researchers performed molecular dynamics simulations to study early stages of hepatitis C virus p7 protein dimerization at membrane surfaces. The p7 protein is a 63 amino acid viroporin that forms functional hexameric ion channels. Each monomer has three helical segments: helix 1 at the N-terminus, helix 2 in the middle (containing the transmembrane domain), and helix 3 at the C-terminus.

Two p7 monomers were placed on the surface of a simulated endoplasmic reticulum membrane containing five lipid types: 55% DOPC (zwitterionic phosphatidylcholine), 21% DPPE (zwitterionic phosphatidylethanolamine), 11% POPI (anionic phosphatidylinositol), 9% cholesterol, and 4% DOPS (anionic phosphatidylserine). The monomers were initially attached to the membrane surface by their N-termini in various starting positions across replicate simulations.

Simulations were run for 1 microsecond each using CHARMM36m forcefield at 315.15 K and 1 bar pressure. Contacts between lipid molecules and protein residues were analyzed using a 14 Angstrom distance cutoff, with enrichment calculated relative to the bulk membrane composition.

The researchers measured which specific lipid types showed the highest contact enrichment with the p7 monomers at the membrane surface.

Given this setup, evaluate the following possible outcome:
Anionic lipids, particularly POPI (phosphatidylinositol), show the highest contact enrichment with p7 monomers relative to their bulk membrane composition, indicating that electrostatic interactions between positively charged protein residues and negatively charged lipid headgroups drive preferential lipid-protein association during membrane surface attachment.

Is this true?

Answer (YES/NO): NO